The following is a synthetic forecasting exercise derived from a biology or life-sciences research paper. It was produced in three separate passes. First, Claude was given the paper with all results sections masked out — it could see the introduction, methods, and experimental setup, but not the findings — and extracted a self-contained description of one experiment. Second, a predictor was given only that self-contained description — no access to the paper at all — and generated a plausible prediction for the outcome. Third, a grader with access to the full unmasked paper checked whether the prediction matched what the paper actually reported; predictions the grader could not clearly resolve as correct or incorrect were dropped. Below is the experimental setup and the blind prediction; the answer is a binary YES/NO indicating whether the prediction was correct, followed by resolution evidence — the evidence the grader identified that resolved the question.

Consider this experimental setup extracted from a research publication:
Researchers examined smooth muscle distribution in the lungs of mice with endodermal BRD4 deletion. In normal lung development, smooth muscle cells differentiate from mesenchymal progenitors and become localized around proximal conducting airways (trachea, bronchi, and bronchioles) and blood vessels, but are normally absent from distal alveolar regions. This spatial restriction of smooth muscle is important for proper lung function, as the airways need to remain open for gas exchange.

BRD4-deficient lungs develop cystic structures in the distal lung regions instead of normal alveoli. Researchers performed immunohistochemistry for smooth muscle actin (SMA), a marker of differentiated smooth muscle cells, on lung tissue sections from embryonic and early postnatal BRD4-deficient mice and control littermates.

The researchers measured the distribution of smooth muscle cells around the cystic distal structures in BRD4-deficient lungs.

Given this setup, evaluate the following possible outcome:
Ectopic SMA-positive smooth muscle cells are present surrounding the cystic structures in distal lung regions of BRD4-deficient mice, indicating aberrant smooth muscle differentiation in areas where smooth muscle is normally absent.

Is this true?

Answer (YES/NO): YES